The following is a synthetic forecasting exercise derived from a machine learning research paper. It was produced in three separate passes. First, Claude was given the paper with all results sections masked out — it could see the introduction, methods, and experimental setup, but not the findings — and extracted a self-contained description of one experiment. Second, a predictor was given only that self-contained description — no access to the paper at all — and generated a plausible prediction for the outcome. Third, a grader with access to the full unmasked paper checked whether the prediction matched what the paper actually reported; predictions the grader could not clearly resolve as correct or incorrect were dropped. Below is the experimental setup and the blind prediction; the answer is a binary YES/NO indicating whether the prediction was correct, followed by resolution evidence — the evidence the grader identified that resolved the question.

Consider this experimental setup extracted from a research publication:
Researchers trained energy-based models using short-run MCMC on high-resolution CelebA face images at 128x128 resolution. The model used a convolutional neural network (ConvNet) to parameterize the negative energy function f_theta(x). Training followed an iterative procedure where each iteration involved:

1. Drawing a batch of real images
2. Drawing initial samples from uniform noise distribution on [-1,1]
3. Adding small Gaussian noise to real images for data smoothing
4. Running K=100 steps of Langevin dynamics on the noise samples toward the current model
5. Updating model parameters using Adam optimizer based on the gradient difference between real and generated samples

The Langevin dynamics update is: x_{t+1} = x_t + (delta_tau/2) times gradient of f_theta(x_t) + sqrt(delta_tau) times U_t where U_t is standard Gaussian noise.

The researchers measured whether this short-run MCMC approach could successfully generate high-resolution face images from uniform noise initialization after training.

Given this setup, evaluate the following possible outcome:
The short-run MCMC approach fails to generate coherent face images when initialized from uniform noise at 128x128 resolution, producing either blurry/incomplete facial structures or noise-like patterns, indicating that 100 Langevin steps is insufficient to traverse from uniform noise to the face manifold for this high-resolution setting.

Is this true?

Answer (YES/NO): NO